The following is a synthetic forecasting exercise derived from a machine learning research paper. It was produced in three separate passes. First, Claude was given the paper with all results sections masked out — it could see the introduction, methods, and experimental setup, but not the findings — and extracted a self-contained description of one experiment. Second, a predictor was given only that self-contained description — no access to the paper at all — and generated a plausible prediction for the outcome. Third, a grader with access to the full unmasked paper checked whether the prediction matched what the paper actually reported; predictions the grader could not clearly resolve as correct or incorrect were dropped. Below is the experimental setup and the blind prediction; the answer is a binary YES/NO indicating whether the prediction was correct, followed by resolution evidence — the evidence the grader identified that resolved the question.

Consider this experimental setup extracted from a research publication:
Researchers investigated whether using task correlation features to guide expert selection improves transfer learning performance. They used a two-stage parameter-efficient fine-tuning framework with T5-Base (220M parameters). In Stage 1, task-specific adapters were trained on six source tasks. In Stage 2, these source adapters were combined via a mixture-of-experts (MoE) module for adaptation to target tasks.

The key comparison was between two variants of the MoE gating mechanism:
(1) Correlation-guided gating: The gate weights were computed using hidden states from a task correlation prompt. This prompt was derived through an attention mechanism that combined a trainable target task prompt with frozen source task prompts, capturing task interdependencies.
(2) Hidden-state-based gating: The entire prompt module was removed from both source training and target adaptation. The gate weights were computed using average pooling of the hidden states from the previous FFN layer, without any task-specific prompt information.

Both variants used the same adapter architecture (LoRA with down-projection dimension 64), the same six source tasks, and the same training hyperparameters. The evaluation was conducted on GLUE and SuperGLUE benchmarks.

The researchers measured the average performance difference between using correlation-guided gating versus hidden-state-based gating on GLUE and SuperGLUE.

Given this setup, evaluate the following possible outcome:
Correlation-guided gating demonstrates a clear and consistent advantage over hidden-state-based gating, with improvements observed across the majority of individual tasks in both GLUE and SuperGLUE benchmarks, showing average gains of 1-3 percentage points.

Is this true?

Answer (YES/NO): NO